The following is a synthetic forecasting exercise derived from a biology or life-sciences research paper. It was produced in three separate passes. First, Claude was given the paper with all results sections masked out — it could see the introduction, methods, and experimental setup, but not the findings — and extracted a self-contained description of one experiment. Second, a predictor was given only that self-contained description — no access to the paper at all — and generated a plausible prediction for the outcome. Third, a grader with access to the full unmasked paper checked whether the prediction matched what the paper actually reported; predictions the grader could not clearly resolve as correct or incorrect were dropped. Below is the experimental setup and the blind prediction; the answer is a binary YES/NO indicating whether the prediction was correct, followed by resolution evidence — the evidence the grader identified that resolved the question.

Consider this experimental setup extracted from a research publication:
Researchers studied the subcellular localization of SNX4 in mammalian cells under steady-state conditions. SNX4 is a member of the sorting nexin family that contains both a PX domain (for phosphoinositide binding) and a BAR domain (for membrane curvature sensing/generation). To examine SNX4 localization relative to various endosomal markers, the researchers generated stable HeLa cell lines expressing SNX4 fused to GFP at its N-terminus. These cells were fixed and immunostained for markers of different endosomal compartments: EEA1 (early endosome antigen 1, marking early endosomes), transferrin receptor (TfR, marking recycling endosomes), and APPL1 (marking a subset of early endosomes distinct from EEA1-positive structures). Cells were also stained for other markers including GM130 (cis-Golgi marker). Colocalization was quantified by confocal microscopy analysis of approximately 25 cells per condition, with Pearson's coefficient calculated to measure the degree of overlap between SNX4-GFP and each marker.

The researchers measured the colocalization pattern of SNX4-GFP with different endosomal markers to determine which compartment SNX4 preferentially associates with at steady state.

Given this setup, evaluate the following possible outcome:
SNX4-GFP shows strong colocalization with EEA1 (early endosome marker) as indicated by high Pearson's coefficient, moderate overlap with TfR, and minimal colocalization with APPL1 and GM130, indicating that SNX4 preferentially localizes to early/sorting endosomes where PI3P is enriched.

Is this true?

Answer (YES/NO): NO